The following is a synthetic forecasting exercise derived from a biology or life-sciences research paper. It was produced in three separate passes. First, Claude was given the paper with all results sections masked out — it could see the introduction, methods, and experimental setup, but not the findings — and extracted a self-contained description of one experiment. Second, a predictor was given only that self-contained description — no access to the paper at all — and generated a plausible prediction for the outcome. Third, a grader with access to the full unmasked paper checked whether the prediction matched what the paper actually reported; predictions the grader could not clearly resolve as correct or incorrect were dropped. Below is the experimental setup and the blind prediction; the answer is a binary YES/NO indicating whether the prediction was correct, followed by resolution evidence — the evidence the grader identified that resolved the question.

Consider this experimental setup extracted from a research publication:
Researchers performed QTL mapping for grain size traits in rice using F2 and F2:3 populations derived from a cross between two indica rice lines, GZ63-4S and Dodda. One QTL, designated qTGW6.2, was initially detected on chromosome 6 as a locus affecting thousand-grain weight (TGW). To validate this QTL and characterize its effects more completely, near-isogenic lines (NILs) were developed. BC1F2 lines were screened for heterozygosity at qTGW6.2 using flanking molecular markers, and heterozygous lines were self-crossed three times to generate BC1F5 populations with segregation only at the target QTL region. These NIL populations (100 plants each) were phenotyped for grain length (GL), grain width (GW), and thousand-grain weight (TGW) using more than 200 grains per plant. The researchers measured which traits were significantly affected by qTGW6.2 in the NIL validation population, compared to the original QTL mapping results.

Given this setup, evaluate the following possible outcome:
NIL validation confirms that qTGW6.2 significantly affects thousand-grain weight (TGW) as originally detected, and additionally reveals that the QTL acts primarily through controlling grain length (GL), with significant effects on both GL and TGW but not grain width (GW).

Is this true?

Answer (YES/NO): YES